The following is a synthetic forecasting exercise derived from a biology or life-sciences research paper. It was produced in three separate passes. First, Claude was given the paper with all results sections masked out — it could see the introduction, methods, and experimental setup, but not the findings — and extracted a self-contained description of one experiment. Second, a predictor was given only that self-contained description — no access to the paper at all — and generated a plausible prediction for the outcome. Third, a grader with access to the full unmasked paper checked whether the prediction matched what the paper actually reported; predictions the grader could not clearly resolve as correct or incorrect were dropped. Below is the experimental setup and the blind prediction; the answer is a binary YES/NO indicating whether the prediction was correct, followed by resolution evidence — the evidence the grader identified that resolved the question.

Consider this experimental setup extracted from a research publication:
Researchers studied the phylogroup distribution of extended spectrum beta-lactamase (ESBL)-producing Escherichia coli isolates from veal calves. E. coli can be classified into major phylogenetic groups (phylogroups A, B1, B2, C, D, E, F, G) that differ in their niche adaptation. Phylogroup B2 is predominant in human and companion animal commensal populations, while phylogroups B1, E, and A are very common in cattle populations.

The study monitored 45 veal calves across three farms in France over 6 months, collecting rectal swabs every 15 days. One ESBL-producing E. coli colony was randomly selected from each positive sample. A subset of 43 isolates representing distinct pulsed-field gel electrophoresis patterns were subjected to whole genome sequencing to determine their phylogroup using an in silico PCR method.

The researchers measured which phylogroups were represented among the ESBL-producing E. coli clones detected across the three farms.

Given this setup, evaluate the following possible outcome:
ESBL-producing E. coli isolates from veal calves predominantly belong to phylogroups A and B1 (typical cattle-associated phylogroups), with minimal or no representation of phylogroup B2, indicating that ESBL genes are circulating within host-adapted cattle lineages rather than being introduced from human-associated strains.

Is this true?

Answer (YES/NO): YES